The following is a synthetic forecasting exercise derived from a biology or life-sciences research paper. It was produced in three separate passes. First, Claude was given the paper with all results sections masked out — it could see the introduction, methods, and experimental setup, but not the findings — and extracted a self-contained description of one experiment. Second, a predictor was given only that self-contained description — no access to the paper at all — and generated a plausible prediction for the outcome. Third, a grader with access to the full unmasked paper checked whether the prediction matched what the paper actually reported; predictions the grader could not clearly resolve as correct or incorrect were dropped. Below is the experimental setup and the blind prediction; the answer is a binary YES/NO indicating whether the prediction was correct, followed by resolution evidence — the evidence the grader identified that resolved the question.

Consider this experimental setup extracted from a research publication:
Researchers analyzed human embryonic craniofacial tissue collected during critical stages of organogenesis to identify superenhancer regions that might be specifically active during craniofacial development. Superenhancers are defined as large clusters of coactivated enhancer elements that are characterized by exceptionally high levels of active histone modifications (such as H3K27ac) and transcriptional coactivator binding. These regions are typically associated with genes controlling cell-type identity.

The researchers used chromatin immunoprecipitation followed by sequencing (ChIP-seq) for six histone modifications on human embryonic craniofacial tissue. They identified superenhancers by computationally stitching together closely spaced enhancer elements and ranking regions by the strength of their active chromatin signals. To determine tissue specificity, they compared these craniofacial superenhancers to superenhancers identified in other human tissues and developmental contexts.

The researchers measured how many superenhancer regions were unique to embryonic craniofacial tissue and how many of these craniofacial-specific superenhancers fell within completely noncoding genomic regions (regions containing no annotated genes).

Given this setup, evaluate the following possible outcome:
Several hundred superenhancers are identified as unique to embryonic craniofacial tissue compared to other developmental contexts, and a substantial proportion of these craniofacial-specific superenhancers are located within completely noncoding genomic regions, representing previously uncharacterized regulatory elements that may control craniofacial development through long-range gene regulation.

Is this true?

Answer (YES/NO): NO